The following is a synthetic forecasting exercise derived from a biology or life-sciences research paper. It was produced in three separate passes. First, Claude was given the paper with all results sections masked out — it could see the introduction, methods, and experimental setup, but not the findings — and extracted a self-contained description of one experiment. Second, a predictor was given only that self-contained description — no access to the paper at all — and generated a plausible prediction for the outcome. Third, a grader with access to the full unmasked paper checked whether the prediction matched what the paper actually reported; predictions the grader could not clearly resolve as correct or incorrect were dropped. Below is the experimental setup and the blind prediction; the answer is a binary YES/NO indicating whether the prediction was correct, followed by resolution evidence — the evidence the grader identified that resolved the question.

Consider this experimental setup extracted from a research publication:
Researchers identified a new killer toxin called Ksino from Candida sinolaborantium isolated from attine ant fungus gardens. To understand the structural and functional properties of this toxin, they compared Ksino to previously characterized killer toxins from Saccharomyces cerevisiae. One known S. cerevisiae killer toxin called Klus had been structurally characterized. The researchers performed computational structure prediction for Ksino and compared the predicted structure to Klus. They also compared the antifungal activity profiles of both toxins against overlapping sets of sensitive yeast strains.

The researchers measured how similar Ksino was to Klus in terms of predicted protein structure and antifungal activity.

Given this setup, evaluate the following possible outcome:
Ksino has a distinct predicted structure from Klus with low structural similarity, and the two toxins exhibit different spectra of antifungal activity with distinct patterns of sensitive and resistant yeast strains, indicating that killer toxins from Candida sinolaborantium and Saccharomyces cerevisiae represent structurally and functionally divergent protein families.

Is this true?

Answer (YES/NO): NO